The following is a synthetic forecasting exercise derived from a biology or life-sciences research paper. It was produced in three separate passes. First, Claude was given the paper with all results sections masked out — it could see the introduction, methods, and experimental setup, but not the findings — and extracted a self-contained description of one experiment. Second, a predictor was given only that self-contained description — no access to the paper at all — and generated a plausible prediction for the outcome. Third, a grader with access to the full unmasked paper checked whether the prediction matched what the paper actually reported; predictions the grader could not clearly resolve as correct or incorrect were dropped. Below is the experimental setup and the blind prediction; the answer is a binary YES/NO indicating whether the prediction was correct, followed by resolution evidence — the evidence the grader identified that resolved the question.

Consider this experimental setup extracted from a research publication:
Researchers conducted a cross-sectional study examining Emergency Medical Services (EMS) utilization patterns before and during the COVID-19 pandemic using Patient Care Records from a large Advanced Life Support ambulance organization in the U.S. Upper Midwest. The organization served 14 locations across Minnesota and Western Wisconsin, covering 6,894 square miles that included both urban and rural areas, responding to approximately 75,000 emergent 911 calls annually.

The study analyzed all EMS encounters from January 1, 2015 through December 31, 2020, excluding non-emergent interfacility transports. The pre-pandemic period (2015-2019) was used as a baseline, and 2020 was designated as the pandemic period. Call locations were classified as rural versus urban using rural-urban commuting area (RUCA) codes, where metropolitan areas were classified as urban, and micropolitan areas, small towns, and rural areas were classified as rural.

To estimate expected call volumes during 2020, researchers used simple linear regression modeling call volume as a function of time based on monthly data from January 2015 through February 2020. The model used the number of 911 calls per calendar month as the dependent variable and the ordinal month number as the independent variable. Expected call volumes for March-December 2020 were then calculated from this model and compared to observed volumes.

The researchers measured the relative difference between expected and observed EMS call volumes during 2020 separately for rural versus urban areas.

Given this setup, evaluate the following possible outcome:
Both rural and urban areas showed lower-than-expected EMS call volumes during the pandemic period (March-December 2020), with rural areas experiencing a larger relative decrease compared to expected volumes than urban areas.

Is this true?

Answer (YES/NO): NO